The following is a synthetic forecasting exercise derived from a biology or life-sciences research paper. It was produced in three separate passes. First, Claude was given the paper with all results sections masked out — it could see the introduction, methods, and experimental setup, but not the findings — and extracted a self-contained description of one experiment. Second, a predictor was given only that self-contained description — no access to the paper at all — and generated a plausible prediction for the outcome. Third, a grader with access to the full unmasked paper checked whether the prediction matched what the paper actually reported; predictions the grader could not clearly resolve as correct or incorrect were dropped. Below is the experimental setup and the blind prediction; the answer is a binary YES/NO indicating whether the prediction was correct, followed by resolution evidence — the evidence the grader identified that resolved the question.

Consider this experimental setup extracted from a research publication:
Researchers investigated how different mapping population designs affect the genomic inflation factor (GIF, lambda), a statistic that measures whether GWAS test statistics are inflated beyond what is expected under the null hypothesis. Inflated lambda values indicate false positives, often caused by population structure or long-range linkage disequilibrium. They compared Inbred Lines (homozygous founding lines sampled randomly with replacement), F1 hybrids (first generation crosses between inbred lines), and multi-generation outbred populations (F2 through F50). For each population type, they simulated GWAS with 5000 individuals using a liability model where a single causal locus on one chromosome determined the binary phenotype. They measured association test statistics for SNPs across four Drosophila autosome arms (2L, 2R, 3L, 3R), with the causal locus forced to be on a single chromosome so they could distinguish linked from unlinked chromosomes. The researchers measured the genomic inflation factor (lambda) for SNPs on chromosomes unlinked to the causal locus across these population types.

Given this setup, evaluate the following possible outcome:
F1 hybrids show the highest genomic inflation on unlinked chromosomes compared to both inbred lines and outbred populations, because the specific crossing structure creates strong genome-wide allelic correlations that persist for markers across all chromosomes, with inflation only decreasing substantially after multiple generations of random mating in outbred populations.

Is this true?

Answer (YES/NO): NO